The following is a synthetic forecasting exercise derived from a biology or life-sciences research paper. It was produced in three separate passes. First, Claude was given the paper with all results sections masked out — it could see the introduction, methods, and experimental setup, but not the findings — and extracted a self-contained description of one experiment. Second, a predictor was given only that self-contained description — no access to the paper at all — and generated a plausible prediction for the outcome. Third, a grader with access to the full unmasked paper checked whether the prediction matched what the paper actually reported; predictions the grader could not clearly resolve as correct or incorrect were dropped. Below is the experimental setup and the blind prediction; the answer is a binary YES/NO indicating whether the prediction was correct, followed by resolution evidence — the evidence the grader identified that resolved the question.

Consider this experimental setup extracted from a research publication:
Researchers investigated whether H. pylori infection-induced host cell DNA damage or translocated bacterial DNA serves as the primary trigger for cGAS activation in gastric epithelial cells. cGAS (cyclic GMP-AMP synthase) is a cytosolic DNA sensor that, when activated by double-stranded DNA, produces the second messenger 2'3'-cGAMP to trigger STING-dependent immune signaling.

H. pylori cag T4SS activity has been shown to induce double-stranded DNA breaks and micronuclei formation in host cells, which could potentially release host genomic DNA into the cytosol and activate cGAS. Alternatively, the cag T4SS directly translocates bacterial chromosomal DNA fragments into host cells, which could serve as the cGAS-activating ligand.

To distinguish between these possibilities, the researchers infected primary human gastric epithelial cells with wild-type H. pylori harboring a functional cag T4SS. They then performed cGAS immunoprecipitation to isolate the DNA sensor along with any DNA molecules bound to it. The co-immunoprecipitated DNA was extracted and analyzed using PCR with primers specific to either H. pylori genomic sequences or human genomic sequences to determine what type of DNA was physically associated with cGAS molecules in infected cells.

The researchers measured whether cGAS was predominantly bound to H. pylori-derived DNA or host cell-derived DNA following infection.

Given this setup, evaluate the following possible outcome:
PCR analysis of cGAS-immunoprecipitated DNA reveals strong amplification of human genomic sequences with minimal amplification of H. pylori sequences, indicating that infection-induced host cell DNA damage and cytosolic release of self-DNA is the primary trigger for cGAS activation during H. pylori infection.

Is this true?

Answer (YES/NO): NO